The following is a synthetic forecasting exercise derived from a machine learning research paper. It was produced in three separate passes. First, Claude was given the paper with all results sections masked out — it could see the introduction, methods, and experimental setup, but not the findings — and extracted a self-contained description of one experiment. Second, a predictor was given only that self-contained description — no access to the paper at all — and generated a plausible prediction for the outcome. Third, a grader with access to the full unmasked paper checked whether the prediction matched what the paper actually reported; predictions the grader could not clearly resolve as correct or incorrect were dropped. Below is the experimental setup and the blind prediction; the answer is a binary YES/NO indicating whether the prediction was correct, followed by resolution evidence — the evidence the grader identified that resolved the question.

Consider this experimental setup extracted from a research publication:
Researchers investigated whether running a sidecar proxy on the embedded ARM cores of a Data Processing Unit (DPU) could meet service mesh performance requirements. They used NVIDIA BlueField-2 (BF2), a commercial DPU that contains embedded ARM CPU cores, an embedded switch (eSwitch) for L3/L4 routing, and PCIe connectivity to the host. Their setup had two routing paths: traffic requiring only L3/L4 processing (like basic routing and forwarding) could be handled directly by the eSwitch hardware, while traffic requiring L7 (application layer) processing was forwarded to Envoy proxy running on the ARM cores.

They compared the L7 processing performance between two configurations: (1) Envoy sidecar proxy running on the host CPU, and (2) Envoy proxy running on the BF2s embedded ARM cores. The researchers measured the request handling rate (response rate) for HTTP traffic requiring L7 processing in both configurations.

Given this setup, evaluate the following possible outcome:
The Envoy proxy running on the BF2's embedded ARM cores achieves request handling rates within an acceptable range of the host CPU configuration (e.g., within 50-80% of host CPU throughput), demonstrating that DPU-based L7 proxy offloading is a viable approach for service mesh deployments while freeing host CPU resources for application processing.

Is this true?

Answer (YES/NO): NO